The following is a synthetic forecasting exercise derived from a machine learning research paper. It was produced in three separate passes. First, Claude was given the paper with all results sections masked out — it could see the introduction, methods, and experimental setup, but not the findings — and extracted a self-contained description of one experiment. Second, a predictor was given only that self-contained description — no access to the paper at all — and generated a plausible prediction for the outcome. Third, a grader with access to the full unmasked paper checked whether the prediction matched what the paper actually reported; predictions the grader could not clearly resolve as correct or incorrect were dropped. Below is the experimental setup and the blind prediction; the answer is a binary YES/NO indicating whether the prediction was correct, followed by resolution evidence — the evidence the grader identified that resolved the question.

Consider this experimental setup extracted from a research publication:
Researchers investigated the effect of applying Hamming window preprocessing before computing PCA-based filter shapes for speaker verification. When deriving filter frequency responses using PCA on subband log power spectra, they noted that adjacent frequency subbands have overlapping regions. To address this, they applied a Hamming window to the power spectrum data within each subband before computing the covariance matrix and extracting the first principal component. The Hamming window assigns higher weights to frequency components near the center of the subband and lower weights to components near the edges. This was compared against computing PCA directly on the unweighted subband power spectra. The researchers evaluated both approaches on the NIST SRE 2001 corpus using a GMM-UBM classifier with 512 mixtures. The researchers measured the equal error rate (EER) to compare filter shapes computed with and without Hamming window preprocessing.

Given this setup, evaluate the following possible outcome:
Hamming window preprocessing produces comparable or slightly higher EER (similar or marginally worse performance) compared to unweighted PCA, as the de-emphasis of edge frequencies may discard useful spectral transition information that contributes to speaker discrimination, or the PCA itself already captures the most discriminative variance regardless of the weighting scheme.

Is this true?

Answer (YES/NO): NO